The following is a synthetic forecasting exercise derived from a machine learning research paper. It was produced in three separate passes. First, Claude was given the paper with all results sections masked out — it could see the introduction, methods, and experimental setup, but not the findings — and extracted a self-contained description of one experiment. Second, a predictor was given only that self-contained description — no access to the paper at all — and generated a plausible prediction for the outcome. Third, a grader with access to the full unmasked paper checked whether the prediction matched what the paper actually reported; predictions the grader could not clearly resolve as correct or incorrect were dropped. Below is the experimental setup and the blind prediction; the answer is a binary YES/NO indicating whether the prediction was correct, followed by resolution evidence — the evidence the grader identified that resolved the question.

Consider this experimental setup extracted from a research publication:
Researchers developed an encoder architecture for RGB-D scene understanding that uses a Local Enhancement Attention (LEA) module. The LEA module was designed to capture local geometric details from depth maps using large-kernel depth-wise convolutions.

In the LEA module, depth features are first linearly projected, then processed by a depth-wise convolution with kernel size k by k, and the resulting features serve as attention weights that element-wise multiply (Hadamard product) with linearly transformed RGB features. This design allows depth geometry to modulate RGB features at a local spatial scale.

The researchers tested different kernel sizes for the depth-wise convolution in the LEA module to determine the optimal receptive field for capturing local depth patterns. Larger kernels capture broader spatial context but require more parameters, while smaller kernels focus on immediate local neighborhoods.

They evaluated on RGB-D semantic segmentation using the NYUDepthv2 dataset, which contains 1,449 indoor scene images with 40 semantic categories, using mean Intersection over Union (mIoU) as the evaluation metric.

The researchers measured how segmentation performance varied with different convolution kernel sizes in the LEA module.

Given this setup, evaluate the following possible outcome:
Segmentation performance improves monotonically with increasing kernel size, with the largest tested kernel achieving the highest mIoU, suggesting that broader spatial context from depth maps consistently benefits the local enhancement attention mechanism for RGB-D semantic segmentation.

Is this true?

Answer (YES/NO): NO